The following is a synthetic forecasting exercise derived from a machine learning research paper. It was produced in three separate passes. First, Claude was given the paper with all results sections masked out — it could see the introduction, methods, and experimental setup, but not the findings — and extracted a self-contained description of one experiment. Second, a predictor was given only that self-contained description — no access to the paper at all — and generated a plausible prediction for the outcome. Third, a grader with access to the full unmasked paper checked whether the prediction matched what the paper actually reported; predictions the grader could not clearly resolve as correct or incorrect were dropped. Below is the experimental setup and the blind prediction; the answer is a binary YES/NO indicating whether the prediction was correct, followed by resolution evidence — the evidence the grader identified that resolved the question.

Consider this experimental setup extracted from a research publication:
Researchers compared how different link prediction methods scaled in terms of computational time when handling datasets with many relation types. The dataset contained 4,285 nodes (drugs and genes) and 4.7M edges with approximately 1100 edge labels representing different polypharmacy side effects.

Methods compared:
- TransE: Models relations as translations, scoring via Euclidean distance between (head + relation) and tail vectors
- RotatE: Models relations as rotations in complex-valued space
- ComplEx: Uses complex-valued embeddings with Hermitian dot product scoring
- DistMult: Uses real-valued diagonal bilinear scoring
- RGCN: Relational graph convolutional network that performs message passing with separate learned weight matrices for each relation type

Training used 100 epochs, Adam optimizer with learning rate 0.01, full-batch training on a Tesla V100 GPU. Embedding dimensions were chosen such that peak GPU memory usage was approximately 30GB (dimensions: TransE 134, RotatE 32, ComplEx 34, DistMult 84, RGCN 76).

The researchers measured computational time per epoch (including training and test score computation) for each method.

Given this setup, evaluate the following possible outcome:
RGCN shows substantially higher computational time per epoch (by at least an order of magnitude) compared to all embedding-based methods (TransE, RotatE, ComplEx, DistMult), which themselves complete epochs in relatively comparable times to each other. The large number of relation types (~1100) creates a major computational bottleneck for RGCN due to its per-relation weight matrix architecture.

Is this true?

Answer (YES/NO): NO